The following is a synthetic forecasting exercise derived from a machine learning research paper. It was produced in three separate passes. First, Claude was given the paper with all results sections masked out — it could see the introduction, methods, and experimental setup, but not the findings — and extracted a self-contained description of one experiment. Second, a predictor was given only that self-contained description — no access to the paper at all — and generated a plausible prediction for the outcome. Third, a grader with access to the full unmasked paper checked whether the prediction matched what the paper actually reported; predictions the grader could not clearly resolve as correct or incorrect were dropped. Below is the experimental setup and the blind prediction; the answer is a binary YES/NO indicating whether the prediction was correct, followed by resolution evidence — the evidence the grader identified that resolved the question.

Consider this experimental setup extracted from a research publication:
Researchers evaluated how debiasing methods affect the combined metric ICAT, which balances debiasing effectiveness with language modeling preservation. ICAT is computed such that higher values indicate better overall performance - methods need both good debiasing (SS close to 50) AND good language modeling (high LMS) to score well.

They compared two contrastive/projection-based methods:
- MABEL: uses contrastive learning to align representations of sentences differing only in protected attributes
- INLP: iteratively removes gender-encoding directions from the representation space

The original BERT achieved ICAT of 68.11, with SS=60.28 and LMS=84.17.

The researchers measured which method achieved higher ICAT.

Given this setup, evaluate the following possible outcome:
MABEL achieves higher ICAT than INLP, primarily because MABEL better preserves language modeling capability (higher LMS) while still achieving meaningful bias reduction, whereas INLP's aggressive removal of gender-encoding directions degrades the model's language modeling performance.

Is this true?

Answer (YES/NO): YES